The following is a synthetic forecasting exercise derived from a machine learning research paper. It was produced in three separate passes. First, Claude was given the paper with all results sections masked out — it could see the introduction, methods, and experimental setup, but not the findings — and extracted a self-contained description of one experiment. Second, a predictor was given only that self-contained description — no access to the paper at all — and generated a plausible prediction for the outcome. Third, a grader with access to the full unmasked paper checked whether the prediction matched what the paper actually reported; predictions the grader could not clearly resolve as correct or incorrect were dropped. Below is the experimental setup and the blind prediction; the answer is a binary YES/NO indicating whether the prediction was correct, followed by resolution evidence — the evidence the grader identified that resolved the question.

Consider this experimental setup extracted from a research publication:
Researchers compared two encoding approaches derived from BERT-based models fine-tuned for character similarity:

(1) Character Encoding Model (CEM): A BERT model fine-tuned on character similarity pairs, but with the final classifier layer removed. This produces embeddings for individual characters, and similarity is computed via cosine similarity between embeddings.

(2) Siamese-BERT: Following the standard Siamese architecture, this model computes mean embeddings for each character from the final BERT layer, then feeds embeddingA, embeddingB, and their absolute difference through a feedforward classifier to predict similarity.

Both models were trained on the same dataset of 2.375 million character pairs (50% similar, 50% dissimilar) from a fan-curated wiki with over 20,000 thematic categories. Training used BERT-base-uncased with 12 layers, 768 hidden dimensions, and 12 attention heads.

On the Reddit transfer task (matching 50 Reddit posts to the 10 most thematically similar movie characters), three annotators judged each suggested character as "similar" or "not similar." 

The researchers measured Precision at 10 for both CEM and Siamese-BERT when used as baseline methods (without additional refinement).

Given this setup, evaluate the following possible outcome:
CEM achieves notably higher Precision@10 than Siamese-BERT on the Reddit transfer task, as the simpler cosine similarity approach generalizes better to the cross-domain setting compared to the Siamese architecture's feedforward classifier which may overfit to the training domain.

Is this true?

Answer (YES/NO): NO